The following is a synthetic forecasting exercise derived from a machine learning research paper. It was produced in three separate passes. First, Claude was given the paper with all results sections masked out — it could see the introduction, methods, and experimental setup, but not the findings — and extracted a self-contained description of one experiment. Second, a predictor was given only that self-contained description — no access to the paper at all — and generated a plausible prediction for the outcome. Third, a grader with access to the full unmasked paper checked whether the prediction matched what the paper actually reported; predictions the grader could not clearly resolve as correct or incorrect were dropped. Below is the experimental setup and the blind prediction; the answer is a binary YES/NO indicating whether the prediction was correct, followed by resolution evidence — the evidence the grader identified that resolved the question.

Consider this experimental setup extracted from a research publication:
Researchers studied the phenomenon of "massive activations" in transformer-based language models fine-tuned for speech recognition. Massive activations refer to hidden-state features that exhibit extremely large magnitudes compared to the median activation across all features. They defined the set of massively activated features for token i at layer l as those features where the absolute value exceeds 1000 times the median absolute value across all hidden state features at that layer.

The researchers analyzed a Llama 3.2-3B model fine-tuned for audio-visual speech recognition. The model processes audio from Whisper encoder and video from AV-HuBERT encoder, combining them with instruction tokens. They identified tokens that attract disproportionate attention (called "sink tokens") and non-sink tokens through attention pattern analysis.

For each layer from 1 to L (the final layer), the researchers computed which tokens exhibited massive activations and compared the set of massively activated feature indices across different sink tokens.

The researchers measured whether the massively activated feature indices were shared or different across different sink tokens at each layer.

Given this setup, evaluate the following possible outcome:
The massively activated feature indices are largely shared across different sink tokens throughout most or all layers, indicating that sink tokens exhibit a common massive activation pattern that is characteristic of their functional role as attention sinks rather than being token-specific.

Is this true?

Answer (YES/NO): YES